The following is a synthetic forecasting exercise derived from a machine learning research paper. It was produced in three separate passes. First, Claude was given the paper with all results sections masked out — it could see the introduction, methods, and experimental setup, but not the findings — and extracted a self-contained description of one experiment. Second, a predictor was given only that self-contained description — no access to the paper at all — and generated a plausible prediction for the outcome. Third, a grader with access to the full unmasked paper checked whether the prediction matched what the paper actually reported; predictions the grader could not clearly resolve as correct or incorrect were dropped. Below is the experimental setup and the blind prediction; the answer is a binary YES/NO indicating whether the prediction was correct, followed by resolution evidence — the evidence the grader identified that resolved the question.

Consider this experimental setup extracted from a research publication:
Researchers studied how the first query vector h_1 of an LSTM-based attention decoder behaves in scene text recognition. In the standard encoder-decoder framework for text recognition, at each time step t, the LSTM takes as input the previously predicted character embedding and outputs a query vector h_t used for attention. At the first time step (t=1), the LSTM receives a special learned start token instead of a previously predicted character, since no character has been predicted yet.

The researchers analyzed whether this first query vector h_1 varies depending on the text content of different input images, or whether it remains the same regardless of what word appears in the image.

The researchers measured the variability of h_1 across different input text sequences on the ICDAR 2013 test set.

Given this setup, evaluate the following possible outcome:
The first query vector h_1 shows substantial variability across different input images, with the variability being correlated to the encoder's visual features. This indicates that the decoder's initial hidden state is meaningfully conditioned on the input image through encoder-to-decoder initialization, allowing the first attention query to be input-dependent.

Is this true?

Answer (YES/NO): NO